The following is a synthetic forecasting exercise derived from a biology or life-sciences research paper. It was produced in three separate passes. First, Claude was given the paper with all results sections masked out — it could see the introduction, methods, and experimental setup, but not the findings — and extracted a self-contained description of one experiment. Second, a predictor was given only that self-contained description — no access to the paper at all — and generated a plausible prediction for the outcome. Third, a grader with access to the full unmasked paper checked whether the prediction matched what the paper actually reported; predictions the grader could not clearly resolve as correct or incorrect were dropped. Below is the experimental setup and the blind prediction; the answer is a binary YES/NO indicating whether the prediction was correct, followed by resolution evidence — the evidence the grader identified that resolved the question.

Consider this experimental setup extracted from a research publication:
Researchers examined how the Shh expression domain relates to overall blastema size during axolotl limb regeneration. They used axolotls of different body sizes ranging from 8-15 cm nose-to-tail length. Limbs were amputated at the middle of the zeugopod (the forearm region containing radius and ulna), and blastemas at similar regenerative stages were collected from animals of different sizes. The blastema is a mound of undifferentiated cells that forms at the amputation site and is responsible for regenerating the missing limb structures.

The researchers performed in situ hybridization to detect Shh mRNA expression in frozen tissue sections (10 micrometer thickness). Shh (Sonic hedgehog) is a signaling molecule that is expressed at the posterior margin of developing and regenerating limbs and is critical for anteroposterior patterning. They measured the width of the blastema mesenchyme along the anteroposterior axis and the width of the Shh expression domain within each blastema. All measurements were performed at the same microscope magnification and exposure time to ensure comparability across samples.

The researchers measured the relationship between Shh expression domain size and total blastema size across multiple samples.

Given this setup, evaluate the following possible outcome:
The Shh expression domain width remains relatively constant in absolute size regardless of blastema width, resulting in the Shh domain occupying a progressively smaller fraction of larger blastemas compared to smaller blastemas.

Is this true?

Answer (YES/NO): NO